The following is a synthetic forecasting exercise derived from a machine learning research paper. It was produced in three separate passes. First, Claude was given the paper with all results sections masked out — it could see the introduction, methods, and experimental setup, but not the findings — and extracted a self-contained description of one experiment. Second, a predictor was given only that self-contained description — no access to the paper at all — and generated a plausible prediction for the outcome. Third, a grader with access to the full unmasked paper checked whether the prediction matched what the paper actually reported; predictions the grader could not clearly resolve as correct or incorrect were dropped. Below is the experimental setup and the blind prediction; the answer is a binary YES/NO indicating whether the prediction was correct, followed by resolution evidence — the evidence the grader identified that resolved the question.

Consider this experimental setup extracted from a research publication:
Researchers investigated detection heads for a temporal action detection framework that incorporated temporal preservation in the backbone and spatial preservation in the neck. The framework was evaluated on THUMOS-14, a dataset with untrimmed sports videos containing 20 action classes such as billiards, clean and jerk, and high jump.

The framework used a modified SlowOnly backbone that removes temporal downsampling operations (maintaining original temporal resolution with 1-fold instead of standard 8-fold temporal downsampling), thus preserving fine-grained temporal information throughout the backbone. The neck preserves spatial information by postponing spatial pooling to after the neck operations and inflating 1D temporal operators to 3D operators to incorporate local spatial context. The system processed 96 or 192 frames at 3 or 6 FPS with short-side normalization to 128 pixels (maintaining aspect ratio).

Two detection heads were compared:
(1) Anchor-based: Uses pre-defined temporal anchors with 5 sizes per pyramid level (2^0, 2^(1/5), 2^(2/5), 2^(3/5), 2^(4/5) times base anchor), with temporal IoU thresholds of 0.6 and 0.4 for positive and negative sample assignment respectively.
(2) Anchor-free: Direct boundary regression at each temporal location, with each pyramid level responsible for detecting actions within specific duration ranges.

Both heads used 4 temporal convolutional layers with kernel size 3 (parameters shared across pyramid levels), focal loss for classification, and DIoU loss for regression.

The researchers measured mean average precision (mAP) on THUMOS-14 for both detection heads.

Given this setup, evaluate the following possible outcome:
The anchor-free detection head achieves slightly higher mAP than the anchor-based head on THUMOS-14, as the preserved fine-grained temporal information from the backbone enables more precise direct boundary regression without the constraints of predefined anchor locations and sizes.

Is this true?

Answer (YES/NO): YES